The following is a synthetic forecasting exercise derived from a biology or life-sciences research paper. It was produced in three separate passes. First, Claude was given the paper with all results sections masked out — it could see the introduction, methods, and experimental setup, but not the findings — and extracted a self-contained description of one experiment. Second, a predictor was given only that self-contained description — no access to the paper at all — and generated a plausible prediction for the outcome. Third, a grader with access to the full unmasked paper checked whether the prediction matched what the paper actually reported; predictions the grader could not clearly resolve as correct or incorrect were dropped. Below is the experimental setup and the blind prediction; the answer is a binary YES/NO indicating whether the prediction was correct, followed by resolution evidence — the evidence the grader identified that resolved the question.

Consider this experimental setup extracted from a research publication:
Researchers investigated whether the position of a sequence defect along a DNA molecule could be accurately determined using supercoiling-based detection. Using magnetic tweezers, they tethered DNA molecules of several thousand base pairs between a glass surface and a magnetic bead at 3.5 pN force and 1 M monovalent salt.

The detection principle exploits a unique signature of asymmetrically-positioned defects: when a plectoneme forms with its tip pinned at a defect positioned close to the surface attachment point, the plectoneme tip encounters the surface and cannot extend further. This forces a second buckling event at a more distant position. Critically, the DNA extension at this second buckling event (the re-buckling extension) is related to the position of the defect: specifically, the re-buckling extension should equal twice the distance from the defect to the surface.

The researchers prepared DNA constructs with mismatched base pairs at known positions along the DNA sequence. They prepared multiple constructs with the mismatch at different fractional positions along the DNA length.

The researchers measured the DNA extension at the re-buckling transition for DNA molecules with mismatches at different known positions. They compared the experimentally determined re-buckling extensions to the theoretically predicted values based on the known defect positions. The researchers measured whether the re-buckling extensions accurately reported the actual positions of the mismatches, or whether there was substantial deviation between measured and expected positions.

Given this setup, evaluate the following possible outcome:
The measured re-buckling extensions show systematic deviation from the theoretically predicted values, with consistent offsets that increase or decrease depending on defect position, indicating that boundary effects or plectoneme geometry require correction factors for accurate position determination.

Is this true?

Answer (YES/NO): NO